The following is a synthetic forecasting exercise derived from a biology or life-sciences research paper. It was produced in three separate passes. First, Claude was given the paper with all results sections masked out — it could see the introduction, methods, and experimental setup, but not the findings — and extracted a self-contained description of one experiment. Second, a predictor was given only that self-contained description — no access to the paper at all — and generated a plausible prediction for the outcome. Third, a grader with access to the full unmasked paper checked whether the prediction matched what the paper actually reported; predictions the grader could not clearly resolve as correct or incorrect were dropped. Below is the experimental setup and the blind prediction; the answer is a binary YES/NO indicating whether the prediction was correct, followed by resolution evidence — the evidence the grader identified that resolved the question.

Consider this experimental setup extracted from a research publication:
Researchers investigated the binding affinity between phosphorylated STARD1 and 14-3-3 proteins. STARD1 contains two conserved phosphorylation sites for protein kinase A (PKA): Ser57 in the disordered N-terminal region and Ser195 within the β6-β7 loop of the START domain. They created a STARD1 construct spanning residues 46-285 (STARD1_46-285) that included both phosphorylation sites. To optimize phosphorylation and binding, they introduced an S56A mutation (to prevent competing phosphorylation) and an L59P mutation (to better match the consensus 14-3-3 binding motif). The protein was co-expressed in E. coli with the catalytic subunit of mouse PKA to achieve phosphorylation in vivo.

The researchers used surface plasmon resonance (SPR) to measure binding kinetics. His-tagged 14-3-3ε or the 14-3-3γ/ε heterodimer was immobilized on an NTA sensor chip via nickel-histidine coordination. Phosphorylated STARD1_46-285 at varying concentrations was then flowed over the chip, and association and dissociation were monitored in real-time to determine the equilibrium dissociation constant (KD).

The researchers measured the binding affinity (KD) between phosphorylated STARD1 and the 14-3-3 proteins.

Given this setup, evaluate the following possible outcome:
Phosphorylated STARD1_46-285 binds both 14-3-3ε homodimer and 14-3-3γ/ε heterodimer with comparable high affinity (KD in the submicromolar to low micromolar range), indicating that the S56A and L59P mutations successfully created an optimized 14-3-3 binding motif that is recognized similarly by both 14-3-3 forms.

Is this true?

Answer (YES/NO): NO